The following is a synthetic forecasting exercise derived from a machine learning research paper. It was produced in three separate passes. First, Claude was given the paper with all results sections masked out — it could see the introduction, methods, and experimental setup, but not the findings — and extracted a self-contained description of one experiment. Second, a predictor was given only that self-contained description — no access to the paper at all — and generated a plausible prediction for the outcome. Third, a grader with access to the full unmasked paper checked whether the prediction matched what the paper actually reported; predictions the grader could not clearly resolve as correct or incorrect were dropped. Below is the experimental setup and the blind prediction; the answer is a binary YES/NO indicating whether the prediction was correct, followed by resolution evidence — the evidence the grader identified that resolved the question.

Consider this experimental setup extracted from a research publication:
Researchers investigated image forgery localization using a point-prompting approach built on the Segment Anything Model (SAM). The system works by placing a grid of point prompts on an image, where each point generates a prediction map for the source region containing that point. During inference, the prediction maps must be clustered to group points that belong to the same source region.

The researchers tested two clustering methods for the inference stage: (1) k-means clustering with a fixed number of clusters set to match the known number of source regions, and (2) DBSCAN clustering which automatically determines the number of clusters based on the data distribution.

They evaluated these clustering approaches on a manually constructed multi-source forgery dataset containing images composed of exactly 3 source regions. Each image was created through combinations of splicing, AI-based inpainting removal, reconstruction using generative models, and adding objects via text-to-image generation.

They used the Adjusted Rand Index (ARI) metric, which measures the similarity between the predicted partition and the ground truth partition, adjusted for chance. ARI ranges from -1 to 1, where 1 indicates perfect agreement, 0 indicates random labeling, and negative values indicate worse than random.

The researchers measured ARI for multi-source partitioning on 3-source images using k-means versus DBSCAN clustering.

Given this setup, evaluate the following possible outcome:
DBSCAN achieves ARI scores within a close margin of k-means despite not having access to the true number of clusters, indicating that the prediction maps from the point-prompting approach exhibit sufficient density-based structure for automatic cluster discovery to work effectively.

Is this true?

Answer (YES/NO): YES